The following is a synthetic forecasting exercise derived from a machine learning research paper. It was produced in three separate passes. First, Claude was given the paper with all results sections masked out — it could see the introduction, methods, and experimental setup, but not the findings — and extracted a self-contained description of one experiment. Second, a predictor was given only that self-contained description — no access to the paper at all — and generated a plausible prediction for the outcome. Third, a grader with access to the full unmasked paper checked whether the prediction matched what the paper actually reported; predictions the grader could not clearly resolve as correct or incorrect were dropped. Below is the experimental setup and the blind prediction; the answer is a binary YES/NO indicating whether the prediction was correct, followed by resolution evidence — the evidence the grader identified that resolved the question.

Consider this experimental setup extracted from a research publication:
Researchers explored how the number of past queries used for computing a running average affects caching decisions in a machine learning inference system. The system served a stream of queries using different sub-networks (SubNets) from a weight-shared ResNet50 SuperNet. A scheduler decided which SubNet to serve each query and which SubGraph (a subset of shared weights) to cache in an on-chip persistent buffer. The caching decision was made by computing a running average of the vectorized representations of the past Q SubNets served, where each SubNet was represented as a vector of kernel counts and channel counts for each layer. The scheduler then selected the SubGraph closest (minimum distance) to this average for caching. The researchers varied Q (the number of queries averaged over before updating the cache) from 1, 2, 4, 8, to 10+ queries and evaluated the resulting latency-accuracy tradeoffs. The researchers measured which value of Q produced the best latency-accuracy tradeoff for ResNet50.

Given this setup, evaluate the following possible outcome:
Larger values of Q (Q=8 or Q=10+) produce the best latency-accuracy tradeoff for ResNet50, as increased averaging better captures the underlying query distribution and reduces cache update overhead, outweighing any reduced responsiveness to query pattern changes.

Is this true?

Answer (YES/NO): NO